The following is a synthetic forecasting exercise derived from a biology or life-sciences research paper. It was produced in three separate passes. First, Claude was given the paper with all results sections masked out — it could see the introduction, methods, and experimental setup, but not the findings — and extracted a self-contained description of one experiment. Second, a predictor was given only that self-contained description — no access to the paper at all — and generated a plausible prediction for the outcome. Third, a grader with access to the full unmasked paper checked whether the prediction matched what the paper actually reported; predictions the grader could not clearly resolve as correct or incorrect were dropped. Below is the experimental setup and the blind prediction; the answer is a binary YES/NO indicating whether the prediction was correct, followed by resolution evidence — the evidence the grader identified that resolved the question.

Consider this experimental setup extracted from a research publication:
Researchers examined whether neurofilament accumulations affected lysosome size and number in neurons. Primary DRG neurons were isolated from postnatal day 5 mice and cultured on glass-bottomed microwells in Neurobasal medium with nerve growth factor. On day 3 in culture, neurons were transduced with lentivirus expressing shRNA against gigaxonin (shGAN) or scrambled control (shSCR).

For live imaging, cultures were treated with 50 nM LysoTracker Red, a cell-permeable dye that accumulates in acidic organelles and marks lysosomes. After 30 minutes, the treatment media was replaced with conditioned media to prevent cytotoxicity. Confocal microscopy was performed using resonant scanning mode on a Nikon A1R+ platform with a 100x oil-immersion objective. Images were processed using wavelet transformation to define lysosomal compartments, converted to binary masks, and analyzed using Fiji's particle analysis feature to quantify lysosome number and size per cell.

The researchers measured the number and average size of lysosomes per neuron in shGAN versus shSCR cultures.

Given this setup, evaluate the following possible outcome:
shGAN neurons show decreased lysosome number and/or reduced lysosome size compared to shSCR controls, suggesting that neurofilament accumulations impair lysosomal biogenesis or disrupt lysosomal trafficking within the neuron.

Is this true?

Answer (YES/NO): NO